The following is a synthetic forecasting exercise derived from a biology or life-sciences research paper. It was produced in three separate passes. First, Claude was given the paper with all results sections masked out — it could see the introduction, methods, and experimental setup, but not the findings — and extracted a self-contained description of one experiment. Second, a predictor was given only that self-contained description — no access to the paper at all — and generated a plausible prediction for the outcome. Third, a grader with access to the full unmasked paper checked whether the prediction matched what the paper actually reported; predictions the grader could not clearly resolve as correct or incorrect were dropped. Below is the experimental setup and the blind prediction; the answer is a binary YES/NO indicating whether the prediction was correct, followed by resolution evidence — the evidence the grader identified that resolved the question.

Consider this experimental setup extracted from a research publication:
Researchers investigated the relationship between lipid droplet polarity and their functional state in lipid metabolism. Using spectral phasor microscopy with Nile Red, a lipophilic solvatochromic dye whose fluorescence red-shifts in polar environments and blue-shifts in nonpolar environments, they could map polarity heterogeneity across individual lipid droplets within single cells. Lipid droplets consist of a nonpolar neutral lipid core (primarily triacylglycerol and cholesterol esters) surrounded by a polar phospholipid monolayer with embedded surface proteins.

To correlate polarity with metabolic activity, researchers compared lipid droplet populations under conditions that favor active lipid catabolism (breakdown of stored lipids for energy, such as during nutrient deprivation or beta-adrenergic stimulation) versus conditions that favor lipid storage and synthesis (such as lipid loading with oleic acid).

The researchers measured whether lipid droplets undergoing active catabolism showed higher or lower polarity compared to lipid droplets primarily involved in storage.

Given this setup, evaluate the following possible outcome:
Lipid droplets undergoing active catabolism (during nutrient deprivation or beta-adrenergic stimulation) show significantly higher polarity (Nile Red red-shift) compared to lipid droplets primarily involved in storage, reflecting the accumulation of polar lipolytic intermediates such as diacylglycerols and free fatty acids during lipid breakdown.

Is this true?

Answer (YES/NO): YES